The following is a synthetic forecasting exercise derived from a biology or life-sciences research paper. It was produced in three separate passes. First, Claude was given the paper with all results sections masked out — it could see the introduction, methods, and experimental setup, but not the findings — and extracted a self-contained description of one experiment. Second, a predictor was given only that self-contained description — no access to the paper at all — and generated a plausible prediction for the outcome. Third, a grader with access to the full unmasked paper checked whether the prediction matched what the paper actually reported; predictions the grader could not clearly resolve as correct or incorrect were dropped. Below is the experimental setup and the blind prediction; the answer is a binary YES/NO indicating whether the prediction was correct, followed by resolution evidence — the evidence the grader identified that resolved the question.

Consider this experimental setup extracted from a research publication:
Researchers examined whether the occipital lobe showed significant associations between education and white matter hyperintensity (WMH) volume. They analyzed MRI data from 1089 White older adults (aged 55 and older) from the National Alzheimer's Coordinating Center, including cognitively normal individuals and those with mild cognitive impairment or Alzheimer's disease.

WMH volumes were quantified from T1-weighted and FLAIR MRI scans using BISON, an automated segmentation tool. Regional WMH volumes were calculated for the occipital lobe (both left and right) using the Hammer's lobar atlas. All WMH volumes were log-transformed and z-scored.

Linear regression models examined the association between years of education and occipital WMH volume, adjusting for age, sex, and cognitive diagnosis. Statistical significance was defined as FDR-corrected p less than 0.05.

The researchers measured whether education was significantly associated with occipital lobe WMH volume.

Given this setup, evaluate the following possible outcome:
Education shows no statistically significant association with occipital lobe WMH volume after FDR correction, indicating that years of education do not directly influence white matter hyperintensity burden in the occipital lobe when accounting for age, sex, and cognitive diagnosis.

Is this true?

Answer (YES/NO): YES